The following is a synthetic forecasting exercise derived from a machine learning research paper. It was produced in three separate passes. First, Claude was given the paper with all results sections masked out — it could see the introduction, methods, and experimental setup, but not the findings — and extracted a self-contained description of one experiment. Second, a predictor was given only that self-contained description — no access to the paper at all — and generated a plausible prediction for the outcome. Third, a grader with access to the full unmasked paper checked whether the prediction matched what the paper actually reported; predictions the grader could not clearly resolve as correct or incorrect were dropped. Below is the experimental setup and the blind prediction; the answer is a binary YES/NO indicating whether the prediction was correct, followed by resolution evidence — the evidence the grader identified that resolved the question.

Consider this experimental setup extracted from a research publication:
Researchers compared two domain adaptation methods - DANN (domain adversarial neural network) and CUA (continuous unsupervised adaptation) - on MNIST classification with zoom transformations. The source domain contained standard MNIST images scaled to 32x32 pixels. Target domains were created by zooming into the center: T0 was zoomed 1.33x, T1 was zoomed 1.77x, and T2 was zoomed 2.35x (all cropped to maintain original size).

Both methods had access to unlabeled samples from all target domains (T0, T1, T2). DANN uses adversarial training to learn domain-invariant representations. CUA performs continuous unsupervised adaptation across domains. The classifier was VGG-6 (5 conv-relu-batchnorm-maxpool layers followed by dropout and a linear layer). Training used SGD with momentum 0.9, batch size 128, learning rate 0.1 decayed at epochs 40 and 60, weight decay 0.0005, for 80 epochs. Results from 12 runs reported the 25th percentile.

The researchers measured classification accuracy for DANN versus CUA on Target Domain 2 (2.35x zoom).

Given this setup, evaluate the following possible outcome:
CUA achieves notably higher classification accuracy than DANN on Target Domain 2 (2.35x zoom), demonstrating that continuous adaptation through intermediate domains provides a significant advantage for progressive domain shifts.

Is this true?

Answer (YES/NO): YES